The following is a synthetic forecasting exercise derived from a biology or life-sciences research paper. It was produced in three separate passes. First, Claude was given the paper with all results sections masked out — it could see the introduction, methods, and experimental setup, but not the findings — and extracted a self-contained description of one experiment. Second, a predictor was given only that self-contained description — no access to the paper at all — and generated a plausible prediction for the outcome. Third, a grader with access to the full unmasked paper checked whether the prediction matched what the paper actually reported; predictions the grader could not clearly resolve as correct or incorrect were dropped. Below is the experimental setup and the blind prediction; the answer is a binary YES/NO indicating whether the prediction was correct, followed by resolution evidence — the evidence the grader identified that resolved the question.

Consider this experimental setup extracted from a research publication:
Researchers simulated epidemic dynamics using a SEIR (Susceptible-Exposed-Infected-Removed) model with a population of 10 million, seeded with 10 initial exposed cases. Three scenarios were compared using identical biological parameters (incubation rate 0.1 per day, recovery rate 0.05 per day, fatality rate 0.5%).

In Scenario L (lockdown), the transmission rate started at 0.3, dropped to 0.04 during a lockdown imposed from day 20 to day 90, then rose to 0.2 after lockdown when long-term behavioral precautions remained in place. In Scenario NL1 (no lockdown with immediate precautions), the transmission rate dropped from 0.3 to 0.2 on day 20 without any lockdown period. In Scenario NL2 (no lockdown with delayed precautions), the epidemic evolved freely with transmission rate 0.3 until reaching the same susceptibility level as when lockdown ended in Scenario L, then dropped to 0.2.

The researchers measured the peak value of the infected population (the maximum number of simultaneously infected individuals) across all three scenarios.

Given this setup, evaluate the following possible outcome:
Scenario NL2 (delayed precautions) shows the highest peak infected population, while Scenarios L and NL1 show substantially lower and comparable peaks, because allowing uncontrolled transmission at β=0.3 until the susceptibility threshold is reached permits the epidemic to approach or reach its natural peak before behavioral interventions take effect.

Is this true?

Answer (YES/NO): NO